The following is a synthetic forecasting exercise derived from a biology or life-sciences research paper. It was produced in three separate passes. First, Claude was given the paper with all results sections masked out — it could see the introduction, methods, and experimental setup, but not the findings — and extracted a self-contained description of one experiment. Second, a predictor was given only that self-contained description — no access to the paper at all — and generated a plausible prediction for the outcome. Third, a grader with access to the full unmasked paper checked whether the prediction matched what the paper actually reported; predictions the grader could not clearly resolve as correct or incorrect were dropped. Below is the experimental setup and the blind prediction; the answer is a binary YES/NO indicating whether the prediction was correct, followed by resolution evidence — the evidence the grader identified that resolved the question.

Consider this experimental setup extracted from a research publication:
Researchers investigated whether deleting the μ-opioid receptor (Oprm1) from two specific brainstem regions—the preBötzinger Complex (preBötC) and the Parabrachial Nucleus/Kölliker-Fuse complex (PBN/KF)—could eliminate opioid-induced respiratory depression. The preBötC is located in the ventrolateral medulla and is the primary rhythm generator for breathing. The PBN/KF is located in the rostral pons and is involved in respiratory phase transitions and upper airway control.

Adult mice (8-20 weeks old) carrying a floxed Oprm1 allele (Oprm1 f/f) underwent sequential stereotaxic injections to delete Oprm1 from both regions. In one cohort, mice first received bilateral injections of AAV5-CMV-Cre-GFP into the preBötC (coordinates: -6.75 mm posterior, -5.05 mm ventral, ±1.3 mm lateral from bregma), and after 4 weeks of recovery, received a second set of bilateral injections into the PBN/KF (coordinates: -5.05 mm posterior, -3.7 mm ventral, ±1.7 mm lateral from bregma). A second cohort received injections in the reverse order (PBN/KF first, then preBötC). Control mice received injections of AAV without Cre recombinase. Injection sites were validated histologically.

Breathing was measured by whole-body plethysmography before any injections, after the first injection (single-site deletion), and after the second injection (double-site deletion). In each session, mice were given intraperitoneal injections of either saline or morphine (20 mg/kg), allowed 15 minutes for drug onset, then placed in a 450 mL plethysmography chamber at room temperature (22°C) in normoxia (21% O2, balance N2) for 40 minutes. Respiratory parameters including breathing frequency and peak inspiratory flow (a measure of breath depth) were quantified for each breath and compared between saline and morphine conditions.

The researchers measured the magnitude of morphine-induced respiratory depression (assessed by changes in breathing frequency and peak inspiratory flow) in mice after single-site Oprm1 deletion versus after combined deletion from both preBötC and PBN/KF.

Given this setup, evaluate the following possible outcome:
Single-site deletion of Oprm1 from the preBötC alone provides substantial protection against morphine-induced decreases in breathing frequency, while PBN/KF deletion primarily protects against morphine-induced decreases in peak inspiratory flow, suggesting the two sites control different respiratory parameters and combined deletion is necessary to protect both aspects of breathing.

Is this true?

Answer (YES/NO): NO